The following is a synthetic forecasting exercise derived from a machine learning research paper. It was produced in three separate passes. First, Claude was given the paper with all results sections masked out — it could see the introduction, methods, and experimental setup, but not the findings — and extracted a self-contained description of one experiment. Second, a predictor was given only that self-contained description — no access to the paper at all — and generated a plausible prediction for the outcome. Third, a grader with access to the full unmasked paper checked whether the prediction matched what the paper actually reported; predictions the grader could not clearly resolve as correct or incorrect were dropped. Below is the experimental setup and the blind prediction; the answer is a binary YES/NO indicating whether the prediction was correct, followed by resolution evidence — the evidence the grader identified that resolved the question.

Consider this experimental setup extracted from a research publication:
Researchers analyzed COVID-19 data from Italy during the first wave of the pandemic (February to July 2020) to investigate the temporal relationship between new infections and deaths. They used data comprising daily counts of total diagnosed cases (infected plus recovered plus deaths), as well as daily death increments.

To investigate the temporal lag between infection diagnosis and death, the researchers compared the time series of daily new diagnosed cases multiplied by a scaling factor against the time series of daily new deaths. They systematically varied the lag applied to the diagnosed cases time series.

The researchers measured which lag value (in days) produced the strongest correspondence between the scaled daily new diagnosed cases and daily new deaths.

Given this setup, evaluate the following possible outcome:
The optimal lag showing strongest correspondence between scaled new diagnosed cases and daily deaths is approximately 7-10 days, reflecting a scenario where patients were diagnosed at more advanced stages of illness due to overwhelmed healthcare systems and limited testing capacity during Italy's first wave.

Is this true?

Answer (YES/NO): NO